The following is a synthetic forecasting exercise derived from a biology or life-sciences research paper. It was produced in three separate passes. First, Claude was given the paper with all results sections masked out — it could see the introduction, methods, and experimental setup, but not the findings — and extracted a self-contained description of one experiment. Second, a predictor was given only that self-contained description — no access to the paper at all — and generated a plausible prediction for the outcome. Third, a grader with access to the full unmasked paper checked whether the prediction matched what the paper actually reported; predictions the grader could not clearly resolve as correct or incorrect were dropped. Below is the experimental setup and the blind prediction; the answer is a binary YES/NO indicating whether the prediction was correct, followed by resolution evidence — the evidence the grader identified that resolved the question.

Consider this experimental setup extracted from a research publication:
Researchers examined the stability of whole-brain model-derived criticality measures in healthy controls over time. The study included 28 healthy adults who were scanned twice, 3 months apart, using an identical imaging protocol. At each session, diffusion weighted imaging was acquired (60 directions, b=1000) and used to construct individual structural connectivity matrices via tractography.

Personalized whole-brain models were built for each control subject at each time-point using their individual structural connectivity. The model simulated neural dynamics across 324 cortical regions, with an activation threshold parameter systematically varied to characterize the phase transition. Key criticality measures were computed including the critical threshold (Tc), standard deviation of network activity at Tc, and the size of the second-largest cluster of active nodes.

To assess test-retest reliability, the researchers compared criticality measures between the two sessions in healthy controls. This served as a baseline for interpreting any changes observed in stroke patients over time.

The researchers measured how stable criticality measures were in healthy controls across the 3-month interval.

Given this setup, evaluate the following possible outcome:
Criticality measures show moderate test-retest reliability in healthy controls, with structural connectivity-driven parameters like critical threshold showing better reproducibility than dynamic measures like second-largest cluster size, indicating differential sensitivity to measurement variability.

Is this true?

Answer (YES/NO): NO